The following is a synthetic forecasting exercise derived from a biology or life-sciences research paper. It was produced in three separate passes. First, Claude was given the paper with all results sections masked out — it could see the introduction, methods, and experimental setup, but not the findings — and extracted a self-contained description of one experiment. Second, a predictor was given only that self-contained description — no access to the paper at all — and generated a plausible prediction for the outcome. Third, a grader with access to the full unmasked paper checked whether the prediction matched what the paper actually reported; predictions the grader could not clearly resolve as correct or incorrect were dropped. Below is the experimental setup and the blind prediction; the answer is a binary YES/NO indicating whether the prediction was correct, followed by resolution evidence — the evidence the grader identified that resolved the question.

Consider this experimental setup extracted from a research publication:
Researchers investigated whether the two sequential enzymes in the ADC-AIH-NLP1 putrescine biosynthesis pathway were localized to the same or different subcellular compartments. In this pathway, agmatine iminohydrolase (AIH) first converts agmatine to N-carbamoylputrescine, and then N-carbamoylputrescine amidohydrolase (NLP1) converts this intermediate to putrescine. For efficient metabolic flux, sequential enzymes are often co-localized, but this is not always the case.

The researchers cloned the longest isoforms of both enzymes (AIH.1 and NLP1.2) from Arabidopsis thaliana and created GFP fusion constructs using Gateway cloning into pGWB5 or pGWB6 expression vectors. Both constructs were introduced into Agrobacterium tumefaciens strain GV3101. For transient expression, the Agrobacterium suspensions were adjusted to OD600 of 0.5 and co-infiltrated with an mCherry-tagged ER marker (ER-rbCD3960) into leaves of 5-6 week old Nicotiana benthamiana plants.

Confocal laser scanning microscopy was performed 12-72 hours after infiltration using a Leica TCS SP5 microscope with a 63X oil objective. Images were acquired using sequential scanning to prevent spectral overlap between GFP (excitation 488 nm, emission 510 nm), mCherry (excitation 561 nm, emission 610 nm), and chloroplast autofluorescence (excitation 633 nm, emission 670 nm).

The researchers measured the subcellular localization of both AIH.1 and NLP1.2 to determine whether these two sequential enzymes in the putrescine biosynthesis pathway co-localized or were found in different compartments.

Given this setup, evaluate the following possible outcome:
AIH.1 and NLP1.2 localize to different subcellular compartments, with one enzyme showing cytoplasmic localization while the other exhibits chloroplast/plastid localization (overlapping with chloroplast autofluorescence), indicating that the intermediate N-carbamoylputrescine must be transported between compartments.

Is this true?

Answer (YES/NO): NO